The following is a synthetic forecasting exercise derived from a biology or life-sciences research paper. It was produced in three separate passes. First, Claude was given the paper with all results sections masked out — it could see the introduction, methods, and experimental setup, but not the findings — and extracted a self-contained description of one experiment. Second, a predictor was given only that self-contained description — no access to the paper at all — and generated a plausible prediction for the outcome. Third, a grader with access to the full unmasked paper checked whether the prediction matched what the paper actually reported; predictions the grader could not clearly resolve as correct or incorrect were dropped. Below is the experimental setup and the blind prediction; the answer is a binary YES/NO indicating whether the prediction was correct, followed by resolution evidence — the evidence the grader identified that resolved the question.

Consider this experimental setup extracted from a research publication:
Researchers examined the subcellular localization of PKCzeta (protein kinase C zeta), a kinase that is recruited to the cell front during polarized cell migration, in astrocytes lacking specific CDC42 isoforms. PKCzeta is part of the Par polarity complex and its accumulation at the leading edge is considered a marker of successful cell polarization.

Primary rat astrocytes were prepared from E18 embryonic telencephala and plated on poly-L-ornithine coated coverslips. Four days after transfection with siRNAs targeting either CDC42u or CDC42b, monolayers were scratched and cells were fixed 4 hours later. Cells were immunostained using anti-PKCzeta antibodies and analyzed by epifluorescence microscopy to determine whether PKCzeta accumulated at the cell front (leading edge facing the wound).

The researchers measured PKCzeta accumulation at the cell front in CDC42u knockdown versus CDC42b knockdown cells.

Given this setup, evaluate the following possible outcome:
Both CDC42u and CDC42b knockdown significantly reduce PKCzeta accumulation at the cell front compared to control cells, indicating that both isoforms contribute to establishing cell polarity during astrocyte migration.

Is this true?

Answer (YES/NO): NO